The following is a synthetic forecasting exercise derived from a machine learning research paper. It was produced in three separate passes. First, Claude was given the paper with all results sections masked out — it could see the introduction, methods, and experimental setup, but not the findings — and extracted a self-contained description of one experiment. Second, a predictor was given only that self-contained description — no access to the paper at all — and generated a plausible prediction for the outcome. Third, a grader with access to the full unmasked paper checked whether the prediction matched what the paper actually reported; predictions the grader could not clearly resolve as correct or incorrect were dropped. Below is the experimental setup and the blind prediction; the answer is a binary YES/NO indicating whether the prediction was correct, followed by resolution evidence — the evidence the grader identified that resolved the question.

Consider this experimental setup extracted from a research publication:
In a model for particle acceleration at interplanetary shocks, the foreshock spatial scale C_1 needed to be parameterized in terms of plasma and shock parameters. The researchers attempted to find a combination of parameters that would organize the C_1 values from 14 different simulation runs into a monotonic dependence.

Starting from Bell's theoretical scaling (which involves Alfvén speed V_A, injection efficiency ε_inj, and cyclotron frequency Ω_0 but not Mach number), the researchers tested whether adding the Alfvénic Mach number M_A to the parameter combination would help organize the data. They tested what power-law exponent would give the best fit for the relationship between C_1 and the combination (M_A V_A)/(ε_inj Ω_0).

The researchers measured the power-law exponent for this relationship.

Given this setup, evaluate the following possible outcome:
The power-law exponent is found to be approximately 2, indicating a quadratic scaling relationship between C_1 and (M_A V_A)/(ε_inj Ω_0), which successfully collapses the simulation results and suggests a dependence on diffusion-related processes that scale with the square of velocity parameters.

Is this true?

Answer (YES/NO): NO